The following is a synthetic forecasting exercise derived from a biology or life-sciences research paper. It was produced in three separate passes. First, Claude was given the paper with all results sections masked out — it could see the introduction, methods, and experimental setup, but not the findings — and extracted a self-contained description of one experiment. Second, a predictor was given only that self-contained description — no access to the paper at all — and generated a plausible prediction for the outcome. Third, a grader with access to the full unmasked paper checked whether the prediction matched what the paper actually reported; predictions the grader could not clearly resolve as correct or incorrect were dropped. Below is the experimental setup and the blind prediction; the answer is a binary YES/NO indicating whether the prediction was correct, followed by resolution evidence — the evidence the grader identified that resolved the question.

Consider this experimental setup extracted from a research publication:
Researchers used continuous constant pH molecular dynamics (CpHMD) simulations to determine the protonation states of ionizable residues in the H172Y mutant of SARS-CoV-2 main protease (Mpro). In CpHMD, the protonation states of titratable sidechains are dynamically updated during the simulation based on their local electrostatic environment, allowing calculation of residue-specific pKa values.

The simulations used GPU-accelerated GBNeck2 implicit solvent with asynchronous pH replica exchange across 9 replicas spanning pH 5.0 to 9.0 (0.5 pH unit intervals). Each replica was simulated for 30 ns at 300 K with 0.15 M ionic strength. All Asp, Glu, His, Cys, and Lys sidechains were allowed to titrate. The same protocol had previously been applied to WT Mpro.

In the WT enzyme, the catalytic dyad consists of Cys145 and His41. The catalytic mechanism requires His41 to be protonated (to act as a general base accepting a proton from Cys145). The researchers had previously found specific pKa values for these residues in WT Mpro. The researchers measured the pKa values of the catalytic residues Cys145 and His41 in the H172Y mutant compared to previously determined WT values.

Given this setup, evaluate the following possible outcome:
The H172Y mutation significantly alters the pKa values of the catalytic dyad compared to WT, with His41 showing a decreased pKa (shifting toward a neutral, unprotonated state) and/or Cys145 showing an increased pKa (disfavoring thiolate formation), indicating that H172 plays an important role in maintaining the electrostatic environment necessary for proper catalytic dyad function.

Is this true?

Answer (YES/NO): NO